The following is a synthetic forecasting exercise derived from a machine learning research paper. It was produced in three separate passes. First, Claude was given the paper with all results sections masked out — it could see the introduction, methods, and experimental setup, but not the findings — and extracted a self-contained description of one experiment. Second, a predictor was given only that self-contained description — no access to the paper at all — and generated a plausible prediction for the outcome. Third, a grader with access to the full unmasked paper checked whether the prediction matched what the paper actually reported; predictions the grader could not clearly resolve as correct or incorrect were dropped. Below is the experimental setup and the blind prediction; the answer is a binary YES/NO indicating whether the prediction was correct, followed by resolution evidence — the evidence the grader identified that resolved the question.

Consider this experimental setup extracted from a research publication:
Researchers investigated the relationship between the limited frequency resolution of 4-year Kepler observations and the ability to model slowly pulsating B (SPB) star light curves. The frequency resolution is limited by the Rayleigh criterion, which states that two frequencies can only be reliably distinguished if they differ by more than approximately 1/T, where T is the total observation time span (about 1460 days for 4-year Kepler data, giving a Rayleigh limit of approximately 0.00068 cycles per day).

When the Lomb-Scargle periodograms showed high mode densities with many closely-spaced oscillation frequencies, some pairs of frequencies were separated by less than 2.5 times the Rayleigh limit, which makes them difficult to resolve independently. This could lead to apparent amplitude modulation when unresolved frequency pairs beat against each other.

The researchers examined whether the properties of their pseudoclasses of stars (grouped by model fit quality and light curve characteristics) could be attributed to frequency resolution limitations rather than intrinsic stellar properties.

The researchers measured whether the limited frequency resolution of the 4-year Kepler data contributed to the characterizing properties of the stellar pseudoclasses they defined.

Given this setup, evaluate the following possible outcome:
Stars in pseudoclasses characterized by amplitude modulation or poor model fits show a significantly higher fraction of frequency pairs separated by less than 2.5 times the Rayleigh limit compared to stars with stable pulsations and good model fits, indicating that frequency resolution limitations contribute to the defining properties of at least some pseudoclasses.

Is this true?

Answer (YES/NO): YES